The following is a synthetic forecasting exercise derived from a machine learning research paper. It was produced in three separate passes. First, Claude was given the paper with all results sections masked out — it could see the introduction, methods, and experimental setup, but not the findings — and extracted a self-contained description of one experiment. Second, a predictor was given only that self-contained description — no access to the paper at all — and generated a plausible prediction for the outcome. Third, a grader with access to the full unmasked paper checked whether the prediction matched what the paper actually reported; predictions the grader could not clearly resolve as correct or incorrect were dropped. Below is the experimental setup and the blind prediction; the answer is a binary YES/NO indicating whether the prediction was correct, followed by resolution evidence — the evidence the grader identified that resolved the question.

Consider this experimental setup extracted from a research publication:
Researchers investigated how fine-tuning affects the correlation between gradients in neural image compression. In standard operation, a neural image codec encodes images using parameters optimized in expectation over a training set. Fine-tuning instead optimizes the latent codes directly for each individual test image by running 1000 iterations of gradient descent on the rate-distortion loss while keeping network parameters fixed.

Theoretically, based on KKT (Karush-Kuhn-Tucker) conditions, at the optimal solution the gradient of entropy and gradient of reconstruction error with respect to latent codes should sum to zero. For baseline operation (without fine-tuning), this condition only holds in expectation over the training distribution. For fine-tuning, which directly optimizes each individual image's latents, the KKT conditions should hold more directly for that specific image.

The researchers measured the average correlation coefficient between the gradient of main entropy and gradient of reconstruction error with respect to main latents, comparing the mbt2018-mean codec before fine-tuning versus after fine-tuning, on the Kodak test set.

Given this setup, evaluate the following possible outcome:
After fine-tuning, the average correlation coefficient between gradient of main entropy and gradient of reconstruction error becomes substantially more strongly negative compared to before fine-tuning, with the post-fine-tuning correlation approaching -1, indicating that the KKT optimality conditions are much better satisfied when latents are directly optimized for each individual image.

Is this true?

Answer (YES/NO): NO